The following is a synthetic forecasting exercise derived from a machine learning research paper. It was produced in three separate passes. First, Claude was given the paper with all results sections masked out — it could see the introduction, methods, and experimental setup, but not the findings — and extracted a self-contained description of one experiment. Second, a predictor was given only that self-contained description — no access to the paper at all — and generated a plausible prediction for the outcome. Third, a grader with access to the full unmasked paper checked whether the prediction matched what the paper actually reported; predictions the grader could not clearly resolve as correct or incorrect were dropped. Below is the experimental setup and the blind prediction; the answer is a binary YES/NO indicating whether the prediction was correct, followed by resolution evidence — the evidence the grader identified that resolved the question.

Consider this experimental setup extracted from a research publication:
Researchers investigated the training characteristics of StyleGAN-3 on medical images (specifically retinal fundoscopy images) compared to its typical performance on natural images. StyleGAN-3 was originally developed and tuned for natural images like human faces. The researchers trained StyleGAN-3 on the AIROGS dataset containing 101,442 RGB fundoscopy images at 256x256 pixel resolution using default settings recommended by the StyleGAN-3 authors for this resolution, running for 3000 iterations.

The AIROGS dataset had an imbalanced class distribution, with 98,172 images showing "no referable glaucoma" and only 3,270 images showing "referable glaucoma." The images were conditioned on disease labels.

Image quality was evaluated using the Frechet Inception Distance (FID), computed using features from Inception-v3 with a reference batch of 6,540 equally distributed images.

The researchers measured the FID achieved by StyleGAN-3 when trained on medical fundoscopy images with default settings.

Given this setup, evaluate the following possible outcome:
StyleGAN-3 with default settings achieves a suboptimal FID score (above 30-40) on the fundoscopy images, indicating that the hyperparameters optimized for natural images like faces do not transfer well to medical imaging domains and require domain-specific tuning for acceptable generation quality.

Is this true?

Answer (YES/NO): NO